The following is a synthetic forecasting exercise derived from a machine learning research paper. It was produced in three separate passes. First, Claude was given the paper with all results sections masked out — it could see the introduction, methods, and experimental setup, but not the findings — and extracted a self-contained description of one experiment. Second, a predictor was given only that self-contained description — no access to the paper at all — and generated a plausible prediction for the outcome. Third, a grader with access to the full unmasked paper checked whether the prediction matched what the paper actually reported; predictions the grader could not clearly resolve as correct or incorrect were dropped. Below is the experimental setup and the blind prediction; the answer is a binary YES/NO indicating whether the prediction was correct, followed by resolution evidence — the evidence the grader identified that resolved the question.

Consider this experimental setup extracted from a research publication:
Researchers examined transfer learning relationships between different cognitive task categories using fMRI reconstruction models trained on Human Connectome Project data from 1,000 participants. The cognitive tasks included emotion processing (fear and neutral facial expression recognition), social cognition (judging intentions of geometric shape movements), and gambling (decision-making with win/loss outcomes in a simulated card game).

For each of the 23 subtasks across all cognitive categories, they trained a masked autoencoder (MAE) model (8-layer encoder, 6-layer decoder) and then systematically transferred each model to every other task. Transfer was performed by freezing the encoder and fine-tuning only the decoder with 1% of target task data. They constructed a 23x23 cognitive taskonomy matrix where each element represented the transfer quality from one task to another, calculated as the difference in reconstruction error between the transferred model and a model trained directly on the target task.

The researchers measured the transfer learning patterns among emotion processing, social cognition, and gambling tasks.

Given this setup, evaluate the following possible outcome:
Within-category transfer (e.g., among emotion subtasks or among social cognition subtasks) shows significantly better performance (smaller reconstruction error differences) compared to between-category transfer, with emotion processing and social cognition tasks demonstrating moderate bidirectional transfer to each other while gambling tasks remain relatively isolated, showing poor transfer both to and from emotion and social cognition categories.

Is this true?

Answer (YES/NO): NO